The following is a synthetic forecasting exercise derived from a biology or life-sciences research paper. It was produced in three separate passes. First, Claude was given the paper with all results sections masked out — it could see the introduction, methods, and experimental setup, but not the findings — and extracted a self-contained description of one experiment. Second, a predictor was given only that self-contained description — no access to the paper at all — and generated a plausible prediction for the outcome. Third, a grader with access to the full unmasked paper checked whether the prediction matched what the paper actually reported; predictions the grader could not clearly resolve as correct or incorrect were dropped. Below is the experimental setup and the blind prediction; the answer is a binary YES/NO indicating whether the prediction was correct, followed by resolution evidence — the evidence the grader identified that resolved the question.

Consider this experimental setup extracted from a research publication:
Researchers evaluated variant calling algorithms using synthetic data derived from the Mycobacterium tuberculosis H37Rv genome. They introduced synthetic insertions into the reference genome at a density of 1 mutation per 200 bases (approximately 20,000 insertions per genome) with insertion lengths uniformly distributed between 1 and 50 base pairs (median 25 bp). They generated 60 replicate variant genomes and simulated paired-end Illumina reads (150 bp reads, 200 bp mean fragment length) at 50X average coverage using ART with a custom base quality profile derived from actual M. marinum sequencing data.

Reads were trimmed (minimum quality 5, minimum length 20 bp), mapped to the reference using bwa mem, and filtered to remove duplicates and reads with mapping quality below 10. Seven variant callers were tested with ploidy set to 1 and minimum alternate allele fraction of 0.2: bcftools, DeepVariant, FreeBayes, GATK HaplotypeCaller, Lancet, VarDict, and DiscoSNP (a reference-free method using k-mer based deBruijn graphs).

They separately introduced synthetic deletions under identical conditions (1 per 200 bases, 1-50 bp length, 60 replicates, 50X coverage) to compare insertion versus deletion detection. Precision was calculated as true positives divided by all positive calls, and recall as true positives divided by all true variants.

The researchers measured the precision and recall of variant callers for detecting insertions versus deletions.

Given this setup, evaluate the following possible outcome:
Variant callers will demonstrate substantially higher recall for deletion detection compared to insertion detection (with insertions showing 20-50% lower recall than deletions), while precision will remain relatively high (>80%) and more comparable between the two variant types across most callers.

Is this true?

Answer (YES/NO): NO